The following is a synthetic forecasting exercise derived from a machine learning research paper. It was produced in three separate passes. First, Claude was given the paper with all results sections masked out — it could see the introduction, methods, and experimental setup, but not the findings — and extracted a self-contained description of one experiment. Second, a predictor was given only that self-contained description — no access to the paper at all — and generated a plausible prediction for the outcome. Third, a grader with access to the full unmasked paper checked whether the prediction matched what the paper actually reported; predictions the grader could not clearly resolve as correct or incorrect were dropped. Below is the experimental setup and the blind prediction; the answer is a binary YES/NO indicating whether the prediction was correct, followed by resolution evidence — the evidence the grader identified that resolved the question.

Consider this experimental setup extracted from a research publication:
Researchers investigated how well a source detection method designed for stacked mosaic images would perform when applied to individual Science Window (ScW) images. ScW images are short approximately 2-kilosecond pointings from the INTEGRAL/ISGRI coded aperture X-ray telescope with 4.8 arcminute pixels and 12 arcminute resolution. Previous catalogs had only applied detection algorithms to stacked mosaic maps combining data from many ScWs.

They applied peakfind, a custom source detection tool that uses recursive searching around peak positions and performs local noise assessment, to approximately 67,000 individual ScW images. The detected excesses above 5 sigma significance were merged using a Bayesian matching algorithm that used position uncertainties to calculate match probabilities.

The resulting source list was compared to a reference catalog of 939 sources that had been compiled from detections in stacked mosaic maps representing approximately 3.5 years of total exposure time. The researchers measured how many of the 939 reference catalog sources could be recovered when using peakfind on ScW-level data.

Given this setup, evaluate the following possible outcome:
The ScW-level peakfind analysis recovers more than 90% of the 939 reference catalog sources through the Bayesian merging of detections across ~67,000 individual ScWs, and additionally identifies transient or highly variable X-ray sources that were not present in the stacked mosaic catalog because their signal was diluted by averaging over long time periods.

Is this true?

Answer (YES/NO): NO